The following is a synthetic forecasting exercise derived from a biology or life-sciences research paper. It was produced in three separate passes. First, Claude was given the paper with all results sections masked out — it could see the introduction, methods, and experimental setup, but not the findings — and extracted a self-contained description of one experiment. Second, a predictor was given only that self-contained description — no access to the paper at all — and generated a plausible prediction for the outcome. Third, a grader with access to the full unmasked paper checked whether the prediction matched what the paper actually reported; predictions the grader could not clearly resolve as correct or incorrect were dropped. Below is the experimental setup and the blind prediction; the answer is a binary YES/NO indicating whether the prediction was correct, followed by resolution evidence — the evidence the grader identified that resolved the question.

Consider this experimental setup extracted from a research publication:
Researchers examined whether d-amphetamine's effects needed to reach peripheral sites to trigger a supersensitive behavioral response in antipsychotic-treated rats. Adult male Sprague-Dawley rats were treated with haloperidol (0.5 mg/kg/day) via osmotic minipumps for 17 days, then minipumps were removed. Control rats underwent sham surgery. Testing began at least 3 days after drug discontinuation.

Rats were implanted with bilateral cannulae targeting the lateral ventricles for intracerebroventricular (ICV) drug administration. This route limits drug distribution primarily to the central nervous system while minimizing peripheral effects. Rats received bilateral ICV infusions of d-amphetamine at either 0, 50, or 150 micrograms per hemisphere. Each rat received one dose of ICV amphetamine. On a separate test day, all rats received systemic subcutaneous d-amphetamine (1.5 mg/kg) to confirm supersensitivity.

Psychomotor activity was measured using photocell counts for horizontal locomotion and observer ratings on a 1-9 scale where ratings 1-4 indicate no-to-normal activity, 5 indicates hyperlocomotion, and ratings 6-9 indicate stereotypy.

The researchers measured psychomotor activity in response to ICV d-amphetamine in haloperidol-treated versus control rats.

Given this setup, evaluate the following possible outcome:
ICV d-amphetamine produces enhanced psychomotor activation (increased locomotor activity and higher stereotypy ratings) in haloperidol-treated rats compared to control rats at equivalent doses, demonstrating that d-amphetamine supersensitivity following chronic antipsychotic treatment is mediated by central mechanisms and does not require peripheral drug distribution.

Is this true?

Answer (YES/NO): NO